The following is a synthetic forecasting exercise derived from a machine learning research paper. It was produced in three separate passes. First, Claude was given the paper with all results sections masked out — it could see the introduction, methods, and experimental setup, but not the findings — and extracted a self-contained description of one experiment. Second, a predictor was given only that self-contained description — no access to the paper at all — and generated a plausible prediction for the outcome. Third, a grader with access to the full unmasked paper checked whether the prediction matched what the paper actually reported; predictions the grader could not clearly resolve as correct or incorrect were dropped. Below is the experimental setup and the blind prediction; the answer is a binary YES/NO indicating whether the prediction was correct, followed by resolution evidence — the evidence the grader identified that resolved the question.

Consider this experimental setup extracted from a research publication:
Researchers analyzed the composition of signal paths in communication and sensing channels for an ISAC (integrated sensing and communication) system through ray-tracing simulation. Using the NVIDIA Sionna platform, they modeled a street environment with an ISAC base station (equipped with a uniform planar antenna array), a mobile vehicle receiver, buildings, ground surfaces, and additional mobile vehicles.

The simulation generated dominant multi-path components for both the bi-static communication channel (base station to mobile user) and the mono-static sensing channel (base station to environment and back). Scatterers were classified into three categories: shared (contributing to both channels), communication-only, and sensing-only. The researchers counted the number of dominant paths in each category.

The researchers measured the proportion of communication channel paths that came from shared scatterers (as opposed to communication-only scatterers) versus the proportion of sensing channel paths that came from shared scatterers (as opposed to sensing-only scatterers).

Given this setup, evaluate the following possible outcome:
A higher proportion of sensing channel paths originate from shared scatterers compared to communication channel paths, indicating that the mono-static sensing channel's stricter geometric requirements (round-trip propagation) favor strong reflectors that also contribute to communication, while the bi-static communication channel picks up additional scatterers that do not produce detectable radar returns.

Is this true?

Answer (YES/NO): NO